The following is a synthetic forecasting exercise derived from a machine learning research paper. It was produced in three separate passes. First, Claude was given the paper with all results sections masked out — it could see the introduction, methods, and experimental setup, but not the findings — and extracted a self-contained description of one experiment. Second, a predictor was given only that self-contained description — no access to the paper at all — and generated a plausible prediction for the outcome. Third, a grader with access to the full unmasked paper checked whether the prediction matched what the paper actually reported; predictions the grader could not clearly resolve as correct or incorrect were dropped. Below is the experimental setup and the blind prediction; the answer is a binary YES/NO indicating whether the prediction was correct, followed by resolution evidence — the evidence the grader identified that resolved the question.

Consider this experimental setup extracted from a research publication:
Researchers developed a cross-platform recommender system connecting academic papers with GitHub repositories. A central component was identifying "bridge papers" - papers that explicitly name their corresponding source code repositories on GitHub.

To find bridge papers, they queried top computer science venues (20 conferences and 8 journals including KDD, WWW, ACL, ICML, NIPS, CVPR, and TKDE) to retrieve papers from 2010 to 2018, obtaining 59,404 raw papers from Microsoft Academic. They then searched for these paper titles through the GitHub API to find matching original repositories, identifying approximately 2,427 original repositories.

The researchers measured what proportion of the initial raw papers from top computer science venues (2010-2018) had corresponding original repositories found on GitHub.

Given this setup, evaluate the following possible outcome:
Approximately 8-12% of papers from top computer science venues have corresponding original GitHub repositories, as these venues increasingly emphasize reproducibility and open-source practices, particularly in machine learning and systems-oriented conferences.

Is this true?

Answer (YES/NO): NO